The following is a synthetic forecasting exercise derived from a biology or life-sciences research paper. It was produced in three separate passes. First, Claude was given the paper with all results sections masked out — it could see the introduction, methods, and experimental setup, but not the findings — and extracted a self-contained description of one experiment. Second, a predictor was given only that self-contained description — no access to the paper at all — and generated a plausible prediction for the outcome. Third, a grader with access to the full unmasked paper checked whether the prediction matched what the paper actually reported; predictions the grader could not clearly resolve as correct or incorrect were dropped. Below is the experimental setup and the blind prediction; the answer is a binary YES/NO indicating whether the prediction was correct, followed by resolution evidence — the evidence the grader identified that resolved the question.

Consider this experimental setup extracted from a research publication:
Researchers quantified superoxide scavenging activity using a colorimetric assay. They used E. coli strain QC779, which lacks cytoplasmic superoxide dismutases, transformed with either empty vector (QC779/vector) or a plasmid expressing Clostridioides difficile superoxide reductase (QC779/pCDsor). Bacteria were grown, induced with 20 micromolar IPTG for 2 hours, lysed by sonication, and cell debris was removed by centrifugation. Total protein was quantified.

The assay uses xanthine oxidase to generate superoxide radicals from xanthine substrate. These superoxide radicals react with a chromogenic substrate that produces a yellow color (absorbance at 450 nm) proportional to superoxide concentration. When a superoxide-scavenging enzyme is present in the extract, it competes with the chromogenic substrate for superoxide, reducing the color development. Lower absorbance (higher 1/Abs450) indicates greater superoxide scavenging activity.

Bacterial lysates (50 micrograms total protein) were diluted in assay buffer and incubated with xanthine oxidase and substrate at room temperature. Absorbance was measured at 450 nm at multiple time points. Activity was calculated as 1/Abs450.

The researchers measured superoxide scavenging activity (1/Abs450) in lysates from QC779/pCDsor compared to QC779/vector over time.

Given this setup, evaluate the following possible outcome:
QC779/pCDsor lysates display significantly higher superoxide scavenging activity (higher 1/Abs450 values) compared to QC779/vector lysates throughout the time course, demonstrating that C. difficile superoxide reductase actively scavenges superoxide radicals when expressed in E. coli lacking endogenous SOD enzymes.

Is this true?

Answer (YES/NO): YES